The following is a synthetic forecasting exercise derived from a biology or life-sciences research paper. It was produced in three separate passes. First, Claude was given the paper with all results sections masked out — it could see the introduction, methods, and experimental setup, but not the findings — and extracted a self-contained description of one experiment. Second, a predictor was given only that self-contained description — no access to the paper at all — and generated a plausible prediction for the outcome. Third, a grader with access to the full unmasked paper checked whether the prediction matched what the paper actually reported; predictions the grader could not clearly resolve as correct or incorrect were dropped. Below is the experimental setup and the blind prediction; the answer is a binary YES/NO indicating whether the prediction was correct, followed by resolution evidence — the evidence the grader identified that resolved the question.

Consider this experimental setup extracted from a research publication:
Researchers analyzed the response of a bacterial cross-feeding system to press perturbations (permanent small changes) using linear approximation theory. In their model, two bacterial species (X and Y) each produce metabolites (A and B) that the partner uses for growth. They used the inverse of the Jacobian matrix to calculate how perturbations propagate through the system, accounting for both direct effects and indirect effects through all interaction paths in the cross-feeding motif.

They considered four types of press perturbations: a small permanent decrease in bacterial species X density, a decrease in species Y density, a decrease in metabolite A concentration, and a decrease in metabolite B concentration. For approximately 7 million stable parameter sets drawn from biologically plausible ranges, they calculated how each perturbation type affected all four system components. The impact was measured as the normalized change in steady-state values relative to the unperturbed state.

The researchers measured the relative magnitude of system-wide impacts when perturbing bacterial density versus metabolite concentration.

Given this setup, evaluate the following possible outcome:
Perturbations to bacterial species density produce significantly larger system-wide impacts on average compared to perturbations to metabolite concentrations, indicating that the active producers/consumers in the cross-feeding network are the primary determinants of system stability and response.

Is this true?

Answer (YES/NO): YES